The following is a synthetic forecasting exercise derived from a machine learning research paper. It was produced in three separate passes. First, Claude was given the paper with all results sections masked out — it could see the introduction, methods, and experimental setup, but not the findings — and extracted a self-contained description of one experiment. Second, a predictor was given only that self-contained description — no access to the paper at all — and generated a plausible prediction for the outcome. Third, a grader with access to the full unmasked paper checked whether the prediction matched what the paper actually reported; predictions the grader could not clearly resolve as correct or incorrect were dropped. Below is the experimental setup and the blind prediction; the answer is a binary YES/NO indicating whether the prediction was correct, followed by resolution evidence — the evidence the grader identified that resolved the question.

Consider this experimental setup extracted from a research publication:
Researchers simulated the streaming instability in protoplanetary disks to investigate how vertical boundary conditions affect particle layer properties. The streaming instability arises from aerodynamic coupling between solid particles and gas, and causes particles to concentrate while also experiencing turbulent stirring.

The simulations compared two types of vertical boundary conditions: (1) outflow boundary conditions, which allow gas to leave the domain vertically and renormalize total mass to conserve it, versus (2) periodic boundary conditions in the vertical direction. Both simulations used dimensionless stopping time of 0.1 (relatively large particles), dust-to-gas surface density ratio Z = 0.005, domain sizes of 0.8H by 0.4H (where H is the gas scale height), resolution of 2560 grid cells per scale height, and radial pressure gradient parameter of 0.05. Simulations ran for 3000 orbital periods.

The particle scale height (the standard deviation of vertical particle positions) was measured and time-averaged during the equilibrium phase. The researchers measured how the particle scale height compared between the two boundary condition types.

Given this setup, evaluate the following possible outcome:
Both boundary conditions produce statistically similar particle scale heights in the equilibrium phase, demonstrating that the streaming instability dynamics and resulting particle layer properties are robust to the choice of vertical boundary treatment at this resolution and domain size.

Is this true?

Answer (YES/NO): NO